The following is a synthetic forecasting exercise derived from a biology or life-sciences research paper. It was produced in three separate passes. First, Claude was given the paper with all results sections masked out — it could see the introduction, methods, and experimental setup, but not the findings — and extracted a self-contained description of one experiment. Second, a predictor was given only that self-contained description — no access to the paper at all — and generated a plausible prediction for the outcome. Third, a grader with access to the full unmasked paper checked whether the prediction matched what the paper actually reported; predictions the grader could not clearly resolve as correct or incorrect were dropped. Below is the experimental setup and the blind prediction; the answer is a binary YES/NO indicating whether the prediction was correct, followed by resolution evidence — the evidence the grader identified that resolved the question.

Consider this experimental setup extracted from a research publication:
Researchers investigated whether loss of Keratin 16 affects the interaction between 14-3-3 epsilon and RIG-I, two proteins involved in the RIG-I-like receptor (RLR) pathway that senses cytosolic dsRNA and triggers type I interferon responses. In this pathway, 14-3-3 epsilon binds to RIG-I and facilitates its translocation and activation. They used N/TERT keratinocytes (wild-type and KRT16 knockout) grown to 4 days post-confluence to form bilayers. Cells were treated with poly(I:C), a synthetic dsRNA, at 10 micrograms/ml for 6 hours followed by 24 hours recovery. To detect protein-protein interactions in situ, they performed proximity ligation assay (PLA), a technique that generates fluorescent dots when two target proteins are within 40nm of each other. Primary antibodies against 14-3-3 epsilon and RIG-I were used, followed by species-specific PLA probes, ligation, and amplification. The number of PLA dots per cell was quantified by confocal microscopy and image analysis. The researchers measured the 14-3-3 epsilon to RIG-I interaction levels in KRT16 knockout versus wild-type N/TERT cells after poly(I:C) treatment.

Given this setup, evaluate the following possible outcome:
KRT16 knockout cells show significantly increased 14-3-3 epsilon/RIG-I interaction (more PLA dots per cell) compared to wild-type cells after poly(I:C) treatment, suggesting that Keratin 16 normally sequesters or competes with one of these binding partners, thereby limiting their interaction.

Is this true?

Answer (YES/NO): YES